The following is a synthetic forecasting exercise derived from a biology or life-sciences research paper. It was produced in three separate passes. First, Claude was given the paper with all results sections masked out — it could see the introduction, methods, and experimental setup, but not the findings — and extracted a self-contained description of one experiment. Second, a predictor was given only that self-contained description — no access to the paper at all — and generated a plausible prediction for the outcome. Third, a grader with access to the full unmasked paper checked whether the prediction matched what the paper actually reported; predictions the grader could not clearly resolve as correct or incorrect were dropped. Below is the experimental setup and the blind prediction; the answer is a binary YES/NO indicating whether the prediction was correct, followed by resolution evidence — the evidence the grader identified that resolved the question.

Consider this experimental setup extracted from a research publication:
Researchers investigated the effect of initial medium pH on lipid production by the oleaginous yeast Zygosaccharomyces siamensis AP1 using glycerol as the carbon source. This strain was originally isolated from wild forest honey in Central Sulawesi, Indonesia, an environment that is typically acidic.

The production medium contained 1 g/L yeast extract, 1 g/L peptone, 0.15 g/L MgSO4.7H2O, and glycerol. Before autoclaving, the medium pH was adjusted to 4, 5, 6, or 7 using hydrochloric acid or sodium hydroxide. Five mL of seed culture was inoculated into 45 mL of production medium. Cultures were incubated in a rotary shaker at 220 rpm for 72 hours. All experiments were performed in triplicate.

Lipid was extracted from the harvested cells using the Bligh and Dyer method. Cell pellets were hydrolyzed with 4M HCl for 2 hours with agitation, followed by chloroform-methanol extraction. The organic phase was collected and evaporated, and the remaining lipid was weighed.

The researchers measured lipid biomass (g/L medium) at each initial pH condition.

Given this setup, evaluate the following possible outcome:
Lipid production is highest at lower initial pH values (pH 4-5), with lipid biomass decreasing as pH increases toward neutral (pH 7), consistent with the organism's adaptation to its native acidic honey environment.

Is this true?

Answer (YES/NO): NO